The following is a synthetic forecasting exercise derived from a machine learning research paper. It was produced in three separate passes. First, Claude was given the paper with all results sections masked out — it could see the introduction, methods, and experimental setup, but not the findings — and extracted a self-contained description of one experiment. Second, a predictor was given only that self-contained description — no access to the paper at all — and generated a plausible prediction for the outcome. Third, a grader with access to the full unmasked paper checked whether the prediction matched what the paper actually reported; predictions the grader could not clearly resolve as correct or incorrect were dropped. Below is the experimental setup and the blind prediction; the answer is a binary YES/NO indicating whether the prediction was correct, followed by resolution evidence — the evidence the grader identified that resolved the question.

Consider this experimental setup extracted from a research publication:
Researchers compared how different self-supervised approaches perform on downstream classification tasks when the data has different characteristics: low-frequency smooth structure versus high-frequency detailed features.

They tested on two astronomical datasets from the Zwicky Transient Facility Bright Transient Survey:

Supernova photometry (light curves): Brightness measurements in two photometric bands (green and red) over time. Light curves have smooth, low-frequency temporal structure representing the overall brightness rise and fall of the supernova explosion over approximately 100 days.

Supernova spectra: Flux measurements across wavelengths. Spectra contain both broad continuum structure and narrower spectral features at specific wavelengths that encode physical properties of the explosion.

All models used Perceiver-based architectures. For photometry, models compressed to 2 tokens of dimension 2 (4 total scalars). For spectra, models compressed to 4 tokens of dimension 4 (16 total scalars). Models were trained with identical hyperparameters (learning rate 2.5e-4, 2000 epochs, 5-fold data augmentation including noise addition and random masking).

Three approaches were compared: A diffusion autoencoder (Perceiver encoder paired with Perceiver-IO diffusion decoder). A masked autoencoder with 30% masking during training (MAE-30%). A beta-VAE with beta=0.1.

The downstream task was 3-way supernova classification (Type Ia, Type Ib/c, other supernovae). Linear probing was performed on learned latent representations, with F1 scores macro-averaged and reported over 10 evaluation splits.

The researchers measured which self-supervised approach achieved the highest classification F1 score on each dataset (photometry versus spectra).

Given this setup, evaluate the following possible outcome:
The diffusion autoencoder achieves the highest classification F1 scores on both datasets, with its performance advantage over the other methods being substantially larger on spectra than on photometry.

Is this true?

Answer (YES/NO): NO